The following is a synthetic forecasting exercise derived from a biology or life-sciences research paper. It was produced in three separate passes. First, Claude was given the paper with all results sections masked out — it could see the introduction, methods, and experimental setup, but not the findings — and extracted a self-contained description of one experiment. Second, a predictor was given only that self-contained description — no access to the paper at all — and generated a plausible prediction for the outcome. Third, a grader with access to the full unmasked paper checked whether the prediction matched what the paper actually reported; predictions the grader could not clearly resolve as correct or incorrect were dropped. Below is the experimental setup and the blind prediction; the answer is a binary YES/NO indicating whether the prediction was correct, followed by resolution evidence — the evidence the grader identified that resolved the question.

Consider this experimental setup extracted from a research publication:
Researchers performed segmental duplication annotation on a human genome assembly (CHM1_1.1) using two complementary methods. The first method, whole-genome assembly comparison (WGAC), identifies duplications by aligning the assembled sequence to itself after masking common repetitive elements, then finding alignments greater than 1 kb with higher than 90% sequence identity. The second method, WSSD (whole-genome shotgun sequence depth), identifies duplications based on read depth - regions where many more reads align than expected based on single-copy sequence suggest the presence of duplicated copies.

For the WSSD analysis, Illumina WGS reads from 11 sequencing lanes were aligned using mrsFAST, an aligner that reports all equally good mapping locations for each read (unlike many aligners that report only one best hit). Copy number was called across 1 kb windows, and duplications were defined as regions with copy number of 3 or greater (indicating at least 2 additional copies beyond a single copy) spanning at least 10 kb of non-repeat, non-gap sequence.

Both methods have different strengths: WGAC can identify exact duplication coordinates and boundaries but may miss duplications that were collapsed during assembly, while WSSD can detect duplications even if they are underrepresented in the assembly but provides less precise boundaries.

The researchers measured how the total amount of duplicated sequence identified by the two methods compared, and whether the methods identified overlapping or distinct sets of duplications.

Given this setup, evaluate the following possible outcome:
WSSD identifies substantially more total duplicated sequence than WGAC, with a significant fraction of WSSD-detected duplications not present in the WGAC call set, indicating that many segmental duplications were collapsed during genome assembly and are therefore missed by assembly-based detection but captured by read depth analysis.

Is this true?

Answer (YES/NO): NO